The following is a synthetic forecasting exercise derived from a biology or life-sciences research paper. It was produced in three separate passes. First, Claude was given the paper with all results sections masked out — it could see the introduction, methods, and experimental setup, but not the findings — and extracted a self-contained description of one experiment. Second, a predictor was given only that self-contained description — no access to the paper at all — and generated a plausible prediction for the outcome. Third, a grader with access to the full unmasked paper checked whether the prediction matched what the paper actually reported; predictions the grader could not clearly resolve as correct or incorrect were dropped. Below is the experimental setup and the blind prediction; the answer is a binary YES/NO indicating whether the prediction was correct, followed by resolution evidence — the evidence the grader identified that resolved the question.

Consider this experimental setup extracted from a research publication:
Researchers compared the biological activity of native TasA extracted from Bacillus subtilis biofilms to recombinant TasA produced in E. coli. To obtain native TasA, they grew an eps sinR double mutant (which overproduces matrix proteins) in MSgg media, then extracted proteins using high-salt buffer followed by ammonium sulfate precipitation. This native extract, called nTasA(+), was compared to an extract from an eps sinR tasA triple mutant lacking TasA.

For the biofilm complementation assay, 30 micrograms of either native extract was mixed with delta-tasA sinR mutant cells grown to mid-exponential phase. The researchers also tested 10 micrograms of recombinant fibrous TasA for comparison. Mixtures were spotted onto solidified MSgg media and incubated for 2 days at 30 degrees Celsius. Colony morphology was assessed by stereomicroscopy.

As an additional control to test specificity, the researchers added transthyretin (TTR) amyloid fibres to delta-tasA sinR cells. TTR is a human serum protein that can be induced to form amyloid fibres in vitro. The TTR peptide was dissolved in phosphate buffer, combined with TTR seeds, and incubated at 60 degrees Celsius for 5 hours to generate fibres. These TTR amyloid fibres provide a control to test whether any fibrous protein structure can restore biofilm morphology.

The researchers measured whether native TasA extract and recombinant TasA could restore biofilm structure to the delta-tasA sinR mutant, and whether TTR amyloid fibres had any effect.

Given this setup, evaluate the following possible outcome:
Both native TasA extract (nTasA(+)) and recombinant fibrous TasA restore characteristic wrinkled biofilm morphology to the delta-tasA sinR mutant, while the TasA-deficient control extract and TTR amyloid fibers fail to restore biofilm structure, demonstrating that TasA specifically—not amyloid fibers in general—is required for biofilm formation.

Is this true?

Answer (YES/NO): YES